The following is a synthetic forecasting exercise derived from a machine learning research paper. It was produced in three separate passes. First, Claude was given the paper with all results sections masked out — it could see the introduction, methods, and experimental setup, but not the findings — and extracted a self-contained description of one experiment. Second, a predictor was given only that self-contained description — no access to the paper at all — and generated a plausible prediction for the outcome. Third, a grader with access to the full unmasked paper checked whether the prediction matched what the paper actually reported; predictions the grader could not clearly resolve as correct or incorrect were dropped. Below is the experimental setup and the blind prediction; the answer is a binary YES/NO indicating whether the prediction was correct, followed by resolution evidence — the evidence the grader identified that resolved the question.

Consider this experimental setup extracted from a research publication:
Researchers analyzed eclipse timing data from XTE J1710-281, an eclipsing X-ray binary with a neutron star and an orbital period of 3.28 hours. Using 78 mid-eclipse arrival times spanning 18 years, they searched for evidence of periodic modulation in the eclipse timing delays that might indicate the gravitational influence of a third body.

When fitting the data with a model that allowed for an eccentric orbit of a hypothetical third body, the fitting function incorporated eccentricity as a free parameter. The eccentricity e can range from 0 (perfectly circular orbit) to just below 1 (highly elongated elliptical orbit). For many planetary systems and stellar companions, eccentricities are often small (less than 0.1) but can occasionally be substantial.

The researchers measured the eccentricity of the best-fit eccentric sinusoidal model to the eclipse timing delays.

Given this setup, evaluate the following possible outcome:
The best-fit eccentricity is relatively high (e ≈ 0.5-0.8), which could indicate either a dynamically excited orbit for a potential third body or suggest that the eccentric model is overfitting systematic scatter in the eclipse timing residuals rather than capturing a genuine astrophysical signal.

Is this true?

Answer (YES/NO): NO